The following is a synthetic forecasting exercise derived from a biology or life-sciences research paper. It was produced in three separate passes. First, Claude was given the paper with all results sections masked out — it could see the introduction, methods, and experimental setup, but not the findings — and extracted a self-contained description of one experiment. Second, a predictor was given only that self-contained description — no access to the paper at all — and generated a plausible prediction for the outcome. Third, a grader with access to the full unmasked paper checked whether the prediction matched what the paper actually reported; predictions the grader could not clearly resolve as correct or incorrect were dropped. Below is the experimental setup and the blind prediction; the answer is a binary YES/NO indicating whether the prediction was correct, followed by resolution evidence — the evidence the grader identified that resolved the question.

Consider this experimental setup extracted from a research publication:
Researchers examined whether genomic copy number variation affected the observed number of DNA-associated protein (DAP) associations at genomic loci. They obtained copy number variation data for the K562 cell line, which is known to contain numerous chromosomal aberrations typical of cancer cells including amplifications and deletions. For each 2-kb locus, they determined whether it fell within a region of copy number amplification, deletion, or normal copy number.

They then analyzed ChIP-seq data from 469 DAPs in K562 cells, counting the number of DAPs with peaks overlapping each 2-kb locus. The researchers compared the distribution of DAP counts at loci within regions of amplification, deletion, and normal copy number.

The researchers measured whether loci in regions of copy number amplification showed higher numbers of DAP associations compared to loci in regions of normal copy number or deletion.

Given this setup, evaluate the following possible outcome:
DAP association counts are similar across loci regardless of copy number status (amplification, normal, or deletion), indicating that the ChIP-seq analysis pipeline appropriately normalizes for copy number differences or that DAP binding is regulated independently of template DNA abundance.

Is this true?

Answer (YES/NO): NO